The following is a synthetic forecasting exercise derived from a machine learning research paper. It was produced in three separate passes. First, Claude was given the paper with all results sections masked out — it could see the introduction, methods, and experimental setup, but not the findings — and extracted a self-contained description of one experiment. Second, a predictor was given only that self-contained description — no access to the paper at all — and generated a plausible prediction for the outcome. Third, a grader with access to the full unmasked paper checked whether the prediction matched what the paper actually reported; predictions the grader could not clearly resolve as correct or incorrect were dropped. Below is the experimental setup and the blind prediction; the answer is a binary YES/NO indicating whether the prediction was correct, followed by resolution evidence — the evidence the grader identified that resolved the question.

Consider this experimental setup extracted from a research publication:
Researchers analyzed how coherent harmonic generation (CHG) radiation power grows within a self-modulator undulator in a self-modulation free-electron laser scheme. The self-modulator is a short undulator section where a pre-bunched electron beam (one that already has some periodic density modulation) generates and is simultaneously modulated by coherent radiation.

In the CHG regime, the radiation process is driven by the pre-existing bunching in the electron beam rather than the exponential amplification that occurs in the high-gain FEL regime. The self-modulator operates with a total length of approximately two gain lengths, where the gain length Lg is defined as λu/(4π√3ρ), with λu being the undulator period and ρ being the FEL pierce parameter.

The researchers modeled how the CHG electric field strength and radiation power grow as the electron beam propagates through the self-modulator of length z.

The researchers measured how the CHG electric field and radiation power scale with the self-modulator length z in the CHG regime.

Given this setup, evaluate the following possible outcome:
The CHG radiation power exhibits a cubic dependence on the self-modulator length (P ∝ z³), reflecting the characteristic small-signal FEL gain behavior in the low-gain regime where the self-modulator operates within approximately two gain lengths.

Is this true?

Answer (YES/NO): NO